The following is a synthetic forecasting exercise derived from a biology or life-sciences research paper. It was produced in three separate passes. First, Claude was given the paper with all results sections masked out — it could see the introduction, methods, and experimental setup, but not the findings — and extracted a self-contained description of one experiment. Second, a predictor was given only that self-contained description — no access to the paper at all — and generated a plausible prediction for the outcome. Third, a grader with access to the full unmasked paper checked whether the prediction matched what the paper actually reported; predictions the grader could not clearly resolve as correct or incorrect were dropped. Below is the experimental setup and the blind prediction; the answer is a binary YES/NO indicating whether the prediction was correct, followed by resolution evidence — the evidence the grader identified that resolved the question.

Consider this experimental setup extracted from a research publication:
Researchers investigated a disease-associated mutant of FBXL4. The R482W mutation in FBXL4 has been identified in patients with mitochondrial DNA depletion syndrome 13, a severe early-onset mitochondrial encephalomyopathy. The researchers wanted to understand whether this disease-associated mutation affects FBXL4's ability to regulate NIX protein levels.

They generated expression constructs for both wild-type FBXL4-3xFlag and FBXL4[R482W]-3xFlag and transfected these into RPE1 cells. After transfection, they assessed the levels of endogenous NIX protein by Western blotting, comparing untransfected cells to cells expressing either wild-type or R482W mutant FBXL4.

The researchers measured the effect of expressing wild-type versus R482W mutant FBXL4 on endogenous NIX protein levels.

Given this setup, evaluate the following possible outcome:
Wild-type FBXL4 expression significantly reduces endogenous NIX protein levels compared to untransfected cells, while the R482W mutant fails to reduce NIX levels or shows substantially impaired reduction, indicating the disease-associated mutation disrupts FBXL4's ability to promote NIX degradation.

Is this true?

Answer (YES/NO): YES